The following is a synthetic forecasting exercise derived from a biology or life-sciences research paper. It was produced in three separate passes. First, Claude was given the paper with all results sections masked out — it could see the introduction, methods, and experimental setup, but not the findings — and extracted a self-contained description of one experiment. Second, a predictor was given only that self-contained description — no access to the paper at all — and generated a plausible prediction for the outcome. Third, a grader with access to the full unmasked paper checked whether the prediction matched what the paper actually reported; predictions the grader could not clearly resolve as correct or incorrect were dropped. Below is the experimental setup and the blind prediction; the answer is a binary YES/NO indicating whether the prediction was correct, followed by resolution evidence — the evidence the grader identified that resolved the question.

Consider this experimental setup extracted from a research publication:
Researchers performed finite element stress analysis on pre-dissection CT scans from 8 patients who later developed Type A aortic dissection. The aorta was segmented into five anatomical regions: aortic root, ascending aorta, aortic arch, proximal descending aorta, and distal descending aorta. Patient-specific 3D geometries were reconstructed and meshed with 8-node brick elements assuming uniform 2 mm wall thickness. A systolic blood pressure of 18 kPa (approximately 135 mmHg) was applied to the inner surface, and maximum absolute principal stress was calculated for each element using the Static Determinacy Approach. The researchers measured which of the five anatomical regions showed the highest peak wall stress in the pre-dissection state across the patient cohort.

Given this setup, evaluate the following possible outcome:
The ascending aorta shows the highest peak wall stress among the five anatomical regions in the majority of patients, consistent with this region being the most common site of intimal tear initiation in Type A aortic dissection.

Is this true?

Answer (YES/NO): NO